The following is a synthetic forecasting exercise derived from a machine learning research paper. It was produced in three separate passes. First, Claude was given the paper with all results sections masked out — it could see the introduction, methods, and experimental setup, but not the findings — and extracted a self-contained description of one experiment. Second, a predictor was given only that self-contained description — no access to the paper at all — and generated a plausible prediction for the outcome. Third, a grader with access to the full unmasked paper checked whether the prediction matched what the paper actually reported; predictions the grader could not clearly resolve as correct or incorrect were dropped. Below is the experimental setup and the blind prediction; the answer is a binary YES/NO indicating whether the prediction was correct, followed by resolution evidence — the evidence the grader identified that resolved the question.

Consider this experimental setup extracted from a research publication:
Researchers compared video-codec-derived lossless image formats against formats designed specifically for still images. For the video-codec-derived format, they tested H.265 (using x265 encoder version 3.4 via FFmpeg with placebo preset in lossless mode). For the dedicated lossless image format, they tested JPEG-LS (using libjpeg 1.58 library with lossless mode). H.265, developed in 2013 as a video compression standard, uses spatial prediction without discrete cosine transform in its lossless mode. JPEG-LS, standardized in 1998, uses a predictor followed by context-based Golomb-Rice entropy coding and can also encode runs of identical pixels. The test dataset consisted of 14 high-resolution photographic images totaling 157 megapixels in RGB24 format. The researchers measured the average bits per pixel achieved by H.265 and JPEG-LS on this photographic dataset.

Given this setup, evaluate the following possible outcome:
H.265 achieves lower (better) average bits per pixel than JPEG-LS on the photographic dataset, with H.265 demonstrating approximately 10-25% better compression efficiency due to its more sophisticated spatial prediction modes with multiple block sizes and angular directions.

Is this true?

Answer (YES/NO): NO